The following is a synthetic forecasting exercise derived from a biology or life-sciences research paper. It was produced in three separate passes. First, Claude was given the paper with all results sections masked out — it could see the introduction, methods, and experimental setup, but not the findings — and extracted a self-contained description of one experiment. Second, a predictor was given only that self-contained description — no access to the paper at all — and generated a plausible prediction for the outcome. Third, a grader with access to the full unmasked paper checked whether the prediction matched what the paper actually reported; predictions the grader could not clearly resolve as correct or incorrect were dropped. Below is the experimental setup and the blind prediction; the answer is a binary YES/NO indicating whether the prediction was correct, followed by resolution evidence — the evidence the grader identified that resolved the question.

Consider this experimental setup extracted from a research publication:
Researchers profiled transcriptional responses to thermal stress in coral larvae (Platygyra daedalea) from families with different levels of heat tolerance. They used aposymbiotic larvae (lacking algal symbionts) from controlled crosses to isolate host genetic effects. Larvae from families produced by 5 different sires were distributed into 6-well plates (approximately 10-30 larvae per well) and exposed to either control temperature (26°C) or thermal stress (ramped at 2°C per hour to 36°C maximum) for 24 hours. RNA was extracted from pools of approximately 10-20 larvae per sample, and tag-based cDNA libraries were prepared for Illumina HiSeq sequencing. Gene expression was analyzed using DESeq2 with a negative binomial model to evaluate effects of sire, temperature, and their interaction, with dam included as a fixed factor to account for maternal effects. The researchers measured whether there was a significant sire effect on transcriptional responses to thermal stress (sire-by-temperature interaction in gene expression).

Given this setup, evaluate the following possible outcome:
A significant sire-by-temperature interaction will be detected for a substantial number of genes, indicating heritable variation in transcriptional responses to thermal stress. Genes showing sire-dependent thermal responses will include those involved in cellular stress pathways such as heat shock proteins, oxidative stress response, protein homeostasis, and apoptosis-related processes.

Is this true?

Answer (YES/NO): NO